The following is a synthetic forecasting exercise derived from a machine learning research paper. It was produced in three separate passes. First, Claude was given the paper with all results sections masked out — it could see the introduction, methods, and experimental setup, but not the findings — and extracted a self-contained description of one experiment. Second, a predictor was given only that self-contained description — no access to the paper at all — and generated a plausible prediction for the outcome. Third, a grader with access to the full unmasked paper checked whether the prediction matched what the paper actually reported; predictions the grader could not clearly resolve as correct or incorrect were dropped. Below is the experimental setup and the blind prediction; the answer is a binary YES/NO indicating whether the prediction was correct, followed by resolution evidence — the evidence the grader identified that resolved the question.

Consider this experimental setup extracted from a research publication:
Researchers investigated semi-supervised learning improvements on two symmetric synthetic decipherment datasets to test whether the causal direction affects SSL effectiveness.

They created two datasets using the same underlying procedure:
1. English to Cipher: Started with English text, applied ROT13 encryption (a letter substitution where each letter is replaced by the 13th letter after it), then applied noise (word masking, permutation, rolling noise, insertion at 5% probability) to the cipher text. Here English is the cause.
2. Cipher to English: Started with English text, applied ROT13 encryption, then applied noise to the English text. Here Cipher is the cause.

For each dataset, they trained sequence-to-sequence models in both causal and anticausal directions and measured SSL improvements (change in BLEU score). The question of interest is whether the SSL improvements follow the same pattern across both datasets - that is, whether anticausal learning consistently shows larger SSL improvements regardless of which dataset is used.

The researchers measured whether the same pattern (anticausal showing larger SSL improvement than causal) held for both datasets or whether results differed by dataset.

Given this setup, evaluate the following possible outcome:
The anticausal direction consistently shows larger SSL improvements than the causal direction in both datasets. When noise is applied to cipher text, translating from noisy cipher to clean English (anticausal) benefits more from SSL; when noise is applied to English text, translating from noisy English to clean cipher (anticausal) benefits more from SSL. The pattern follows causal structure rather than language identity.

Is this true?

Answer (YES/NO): YES